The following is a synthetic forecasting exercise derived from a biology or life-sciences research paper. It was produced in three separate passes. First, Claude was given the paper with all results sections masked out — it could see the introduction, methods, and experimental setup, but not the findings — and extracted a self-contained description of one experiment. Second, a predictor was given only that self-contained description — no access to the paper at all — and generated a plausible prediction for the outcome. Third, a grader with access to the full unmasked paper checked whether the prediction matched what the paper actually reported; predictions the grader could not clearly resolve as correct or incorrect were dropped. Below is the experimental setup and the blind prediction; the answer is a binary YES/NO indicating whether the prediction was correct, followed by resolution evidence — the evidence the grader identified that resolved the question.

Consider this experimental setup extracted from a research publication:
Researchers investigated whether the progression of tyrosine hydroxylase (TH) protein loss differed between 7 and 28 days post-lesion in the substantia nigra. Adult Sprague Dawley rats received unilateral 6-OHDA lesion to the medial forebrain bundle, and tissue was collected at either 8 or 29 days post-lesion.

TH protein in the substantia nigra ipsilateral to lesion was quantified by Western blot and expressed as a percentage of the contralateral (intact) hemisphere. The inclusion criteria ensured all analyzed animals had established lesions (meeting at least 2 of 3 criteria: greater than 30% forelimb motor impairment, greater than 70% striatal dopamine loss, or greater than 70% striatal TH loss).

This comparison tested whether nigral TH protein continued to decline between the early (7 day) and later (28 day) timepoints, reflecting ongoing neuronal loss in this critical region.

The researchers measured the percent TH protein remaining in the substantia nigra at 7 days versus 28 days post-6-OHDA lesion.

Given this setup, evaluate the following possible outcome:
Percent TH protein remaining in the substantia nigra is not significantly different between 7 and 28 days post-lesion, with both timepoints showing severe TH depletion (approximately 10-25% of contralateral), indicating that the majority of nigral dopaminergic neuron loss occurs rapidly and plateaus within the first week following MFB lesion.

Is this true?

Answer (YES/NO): NO